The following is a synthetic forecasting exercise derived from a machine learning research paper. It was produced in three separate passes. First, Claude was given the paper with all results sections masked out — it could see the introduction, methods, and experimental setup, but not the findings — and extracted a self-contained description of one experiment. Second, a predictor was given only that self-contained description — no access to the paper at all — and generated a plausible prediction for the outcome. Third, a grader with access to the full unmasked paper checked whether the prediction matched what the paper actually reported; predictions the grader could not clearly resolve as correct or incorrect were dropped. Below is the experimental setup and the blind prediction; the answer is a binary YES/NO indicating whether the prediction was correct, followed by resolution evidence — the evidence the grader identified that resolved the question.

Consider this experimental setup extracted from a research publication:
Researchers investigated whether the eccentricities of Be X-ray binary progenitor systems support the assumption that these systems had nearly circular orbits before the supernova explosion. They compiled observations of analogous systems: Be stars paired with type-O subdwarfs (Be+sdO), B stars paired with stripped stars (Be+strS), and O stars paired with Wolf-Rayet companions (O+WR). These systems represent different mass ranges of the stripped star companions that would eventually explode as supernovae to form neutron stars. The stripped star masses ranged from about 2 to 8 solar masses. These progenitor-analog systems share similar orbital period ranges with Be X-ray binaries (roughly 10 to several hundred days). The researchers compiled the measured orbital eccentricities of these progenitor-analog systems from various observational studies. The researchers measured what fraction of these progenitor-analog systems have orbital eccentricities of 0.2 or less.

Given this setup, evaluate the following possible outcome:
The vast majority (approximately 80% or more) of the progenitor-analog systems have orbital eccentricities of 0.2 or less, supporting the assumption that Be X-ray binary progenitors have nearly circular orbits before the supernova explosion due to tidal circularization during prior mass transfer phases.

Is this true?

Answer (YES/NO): YES